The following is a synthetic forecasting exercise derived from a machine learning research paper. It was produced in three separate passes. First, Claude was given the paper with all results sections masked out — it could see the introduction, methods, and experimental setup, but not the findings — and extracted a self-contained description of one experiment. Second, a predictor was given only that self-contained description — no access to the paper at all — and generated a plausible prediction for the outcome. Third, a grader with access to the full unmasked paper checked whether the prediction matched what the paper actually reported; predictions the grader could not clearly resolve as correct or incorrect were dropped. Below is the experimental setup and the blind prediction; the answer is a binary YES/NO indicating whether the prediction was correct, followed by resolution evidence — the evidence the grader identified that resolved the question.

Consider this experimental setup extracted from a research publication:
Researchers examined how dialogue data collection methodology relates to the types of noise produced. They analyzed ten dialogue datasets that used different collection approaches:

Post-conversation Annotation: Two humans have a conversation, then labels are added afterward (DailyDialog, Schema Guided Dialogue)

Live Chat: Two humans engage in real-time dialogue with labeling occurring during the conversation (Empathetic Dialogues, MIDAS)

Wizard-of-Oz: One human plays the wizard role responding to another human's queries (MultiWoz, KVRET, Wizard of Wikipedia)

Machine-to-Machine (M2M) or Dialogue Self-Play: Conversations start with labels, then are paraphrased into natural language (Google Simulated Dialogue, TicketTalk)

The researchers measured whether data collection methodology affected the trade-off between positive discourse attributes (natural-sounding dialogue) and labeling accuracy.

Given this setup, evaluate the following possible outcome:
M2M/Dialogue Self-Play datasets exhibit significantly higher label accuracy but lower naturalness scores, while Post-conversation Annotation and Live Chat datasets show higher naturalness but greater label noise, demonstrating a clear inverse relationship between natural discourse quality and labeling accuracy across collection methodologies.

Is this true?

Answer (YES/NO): NO